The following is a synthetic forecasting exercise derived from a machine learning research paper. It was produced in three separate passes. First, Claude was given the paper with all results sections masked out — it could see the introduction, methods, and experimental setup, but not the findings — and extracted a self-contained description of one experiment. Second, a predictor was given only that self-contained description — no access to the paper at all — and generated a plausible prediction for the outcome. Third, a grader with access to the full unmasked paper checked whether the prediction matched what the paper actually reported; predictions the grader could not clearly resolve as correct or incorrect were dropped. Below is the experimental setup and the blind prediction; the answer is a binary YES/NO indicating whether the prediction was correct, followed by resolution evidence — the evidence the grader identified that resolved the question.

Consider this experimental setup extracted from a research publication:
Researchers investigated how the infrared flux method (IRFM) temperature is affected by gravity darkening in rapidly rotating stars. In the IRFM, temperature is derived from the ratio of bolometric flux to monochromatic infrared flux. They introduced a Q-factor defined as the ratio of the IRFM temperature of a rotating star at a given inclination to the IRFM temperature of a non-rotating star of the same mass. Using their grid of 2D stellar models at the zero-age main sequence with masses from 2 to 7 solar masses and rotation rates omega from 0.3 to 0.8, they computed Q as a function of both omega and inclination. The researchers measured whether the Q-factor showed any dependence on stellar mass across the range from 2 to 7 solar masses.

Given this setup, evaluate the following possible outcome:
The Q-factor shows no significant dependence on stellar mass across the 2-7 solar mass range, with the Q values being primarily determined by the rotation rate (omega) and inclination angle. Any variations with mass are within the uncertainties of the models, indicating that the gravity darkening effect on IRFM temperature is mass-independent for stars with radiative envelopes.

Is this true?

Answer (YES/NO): NO